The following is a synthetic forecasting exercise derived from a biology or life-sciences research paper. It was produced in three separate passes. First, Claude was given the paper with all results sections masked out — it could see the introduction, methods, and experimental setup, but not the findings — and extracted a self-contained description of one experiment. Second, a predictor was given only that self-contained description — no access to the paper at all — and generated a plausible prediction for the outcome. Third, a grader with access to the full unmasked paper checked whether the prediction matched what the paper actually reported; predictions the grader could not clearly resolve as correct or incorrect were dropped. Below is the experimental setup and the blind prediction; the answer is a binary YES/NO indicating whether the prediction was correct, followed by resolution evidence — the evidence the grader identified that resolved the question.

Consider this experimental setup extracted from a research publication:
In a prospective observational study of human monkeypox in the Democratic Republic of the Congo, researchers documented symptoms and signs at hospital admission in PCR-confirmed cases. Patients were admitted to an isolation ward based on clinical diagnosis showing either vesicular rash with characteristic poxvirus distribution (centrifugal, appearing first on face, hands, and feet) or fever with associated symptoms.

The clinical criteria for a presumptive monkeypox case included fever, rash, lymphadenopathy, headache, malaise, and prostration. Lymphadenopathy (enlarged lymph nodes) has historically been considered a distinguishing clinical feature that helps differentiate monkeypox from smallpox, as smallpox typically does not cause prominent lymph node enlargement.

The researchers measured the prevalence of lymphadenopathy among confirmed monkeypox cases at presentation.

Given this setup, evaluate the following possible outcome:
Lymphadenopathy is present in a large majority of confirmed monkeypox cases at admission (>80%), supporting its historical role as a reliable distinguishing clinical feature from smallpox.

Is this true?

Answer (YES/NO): YES